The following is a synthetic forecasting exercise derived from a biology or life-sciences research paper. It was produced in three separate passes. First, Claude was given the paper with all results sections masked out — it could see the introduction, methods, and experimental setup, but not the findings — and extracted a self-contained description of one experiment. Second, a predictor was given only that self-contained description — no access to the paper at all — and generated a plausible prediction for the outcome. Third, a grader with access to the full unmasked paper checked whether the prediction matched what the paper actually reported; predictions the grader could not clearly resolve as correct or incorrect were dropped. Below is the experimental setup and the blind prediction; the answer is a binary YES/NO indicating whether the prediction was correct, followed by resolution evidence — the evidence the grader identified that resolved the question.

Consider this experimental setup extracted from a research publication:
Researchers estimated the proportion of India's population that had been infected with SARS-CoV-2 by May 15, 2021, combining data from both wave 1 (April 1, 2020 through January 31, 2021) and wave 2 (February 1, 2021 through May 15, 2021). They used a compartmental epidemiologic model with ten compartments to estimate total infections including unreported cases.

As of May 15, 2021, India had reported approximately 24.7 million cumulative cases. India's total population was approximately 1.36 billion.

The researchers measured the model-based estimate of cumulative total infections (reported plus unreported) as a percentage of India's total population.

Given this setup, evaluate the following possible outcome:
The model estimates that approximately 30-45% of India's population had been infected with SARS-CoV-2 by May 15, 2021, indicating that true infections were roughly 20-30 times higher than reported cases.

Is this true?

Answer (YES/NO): YES